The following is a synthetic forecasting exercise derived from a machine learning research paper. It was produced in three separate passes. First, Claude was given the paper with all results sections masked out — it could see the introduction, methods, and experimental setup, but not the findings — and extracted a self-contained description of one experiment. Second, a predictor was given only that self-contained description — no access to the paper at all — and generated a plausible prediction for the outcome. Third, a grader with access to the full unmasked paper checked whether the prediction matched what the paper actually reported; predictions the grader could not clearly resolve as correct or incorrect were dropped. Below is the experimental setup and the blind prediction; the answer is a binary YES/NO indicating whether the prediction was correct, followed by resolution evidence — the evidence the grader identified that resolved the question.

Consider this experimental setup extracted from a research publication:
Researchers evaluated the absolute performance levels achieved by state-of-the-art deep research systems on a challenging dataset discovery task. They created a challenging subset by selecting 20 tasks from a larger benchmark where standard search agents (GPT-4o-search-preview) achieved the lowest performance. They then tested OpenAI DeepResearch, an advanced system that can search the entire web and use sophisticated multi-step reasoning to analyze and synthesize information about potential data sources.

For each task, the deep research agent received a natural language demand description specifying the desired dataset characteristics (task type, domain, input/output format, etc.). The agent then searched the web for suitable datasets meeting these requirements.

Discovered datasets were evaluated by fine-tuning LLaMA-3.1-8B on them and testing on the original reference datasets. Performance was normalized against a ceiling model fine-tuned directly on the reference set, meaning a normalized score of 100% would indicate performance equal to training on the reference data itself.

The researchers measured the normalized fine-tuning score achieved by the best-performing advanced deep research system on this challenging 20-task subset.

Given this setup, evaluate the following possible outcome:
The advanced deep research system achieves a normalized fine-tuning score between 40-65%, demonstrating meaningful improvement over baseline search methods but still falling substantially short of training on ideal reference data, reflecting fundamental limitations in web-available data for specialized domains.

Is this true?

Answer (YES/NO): NO